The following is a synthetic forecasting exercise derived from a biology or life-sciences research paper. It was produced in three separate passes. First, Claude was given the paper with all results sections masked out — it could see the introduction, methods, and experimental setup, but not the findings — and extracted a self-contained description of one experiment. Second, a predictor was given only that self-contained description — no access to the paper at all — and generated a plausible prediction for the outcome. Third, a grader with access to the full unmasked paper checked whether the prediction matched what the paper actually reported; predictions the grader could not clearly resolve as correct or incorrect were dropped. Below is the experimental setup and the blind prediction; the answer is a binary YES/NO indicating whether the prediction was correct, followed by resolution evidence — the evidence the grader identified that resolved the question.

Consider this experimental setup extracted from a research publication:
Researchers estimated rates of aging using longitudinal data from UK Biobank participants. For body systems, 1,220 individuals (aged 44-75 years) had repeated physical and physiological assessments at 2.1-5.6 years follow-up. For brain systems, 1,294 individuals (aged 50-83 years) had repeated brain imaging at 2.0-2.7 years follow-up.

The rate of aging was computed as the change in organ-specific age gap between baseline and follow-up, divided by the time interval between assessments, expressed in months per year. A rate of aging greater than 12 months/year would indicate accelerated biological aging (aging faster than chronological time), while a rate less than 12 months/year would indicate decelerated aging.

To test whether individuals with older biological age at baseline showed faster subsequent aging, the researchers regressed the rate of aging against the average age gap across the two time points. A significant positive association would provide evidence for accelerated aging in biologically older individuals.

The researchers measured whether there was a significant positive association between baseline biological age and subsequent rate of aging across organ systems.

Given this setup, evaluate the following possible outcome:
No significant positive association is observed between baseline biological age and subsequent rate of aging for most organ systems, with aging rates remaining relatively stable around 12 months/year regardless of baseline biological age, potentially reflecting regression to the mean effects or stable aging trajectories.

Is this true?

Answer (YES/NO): NO